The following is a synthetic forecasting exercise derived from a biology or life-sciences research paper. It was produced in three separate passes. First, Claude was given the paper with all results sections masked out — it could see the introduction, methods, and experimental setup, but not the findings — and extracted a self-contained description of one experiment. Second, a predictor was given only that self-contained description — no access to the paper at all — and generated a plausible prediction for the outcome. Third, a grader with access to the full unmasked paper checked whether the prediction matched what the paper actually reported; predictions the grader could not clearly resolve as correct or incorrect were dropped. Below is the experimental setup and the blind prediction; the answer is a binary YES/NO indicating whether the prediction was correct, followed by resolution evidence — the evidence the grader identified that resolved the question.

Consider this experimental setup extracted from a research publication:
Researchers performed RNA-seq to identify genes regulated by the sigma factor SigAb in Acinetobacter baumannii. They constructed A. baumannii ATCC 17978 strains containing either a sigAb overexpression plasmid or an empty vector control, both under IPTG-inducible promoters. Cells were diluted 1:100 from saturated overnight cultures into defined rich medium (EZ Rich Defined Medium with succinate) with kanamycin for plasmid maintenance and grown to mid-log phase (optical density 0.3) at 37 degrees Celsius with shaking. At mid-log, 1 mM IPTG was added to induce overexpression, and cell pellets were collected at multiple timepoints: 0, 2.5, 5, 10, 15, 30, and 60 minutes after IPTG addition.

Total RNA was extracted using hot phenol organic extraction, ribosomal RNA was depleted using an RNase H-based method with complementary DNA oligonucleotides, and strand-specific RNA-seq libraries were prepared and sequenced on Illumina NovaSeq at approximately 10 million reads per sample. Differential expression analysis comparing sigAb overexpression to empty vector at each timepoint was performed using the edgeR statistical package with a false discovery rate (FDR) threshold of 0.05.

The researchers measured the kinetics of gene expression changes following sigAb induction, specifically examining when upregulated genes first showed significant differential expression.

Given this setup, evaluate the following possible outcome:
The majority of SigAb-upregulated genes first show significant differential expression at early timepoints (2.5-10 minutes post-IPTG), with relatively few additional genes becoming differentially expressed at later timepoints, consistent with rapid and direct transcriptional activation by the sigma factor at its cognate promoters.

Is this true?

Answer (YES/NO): NO